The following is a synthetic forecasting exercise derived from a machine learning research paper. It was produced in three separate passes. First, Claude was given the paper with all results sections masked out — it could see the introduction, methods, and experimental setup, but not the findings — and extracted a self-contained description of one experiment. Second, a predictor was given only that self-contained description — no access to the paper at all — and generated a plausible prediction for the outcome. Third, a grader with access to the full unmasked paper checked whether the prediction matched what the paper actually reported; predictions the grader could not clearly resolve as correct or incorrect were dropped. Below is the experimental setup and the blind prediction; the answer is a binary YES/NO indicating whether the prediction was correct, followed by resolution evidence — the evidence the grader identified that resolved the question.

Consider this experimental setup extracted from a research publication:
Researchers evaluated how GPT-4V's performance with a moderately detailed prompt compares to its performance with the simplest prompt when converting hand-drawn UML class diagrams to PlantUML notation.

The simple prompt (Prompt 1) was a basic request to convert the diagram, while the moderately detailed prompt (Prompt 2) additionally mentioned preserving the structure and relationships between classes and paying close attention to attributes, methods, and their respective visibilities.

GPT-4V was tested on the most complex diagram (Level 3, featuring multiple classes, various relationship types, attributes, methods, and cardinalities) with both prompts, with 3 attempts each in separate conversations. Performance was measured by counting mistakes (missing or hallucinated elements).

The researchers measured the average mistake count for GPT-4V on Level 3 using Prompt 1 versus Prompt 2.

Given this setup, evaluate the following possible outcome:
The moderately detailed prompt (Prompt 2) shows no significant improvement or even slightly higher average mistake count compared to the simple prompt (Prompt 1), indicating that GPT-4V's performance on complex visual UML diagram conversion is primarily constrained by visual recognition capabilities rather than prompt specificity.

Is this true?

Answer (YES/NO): NO